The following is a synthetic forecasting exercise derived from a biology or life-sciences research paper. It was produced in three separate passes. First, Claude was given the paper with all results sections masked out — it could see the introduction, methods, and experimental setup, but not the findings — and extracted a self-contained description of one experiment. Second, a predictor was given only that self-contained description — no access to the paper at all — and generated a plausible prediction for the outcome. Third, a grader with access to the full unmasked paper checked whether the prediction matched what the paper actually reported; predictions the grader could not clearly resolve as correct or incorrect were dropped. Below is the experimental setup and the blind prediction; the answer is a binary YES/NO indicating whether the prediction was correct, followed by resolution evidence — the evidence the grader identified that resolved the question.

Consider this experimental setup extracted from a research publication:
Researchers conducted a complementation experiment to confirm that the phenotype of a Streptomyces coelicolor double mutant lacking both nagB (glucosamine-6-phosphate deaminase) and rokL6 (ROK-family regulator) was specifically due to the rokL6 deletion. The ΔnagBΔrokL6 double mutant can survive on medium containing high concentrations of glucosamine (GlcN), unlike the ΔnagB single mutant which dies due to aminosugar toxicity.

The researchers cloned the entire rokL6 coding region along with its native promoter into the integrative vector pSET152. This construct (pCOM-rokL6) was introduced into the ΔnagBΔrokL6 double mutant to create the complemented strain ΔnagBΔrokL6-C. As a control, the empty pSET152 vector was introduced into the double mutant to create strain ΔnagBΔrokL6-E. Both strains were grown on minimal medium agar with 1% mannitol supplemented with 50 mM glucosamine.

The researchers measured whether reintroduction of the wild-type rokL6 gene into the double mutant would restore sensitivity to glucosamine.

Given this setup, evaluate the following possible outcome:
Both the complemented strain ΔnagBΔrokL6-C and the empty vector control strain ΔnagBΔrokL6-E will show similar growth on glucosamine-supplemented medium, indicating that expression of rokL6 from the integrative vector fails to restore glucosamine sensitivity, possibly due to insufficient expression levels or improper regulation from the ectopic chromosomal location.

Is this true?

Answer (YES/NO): NO